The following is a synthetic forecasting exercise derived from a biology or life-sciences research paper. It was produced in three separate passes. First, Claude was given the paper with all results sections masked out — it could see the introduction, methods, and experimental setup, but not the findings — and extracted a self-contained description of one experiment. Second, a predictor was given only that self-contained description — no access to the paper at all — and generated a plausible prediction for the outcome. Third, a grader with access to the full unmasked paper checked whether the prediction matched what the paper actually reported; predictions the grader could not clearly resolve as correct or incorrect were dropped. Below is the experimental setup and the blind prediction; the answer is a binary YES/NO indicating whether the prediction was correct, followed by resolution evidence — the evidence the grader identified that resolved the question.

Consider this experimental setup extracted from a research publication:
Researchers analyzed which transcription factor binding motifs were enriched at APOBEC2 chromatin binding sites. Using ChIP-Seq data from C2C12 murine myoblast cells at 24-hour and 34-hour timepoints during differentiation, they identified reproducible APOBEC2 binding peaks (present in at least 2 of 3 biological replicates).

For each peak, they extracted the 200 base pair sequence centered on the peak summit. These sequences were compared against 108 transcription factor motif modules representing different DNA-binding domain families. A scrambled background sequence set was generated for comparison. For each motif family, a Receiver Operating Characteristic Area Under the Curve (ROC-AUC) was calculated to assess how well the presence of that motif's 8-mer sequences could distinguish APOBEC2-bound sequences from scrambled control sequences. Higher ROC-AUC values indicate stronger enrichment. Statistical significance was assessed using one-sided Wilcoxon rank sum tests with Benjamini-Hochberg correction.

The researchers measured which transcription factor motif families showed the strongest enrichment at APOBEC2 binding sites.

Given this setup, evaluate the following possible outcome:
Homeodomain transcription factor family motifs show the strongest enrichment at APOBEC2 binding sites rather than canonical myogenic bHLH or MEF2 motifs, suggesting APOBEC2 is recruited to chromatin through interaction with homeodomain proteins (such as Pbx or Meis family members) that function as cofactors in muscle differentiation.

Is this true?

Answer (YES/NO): NO